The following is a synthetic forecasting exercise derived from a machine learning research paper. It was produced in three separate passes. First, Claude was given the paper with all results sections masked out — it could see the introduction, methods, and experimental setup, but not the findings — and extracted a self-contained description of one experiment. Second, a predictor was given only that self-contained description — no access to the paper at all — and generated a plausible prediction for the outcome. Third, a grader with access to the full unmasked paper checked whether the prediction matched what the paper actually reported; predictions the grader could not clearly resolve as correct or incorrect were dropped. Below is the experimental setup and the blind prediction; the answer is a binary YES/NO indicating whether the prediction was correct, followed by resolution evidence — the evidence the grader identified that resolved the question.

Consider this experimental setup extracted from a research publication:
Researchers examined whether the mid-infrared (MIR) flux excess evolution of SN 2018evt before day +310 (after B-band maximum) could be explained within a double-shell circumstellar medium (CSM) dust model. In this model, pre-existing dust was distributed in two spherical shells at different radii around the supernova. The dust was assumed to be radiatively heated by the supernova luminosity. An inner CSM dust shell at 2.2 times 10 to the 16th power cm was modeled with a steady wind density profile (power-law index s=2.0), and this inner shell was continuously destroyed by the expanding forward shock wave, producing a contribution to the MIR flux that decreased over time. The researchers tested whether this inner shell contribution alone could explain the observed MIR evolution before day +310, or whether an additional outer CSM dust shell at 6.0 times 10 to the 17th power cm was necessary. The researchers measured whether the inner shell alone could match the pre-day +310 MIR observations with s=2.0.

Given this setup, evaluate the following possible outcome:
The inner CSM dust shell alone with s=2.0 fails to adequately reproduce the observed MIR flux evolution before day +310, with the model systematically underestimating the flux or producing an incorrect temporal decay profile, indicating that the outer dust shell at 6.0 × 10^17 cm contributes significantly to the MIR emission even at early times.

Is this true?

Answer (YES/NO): YES